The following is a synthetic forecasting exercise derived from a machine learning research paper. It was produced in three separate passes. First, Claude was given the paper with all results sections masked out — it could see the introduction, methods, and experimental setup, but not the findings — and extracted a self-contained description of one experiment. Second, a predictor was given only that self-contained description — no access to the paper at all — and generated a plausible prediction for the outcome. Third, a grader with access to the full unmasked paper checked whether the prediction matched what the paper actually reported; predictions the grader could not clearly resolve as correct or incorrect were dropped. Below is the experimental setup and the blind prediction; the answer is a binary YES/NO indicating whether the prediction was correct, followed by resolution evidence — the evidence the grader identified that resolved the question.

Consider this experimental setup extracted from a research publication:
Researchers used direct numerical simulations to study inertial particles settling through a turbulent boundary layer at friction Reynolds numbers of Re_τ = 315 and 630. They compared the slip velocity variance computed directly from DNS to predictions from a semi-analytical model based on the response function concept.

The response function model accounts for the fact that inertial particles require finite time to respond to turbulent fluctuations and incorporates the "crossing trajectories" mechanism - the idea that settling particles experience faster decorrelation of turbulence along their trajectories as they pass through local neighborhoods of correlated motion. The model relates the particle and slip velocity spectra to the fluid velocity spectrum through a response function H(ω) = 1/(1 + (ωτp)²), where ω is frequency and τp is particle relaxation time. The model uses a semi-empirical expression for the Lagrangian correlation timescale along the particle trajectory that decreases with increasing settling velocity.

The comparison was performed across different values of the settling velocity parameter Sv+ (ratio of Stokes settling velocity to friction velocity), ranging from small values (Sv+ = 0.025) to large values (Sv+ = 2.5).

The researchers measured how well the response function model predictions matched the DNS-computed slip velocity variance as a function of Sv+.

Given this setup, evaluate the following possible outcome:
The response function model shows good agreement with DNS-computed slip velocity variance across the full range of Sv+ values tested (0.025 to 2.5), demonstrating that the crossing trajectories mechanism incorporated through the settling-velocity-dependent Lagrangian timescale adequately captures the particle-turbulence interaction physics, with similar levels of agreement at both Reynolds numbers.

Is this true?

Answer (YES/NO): NO